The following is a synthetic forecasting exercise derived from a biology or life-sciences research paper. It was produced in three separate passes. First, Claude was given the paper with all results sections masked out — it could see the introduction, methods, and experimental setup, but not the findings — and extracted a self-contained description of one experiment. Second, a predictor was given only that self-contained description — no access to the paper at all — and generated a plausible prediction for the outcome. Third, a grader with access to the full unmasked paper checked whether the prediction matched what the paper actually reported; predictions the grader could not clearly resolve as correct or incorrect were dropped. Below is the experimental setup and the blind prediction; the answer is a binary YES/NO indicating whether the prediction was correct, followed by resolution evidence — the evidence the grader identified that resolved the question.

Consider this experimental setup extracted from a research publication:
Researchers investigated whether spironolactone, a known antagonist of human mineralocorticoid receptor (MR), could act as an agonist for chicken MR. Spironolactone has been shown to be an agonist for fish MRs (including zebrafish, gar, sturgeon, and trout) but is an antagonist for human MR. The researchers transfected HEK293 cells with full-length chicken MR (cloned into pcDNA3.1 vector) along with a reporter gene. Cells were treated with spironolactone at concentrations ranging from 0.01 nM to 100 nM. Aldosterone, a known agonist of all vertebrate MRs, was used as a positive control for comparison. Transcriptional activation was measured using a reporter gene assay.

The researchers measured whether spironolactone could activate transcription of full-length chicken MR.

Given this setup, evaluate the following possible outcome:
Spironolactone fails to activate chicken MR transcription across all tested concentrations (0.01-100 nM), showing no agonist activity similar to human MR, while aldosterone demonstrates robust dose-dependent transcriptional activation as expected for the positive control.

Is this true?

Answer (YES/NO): NO